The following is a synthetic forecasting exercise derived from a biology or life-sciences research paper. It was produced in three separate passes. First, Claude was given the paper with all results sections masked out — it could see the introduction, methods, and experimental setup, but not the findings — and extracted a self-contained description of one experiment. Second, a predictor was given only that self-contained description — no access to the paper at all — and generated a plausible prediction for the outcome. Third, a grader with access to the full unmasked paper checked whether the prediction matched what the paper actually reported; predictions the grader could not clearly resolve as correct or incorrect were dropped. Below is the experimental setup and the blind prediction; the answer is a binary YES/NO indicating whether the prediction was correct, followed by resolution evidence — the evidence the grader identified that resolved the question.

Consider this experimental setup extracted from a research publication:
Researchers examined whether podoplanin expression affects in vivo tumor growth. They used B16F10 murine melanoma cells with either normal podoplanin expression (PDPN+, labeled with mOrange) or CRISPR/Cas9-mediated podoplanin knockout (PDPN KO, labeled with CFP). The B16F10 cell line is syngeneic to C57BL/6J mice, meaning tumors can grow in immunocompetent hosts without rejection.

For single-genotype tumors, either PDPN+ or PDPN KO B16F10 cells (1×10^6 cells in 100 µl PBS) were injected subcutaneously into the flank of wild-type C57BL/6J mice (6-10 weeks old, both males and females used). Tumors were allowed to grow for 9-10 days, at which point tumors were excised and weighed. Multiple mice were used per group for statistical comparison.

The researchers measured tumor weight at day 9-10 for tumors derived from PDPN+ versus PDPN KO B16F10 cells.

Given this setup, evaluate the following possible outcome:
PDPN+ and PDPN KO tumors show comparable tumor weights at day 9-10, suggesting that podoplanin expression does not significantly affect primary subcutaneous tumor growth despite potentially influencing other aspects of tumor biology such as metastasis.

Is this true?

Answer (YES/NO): NO